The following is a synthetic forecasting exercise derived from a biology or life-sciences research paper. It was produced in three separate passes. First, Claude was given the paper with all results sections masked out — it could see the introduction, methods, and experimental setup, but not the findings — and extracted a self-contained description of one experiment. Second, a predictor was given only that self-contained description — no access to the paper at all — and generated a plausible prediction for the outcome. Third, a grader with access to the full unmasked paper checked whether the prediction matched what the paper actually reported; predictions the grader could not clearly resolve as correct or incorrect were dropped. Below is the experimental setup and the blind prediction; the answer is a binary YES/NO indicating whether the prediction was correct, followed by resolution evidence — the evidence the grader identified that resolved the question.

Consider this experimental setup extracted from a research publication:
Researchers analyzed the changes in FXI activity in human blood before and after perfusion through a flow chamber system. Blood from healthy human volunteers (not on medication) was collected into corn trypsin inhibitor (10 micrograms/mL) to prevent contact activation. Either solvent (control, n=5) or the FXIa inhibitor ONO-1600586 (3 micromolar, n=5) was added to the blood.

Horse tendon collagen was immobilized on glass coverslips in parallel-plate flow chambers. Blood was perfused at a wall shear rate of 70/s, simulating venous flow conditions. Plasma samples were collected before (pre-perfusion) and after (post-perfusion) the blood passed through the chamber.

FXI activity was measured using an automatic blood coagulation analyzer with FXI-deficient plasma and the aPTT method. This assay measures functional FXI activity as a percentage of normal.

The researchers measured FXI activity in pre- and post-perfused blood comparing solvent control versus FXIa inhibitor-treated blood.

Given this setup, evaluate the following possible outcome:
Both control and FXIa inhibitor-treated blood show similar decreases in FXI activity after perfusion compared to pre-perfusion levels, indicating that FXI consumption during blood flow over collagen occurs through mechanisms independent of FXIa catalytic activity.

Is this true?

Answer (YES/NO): NO